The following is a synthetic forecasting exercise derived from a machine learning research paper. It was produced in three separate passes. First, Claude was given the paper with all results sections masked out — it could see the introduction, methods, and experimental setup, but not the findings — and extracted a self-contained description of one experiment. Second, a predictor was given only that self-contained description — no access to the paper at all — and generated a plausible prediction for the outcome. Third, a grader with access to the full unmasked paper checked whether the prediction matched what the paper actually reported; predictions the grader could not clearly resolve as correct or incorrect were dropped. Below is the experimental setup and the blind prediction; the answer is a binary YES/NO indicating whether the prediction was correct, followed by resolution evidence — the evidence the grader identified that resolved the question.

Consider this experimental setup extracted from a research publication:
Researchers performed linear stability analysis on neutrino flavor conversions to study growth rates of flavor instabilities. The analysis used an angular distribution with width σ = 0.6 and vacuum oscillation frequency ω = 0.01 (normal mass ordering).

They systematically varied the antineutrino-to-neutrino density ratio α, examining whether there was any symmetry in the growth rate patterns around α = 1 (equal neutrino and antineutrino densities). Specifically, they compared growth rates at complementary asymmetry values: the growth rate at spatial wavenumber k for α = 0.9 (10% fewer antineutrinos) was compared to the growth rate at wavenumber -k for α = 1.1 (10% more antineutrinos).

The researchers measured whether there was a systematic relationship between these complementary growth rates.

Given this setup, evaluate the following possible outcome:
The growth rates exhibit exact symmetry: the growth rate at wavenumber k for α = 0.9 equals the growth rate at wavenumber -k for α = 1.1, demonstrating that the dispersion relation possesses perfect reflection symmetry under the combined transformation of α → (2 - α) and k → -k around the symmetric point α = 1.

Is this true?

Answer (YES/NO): NO